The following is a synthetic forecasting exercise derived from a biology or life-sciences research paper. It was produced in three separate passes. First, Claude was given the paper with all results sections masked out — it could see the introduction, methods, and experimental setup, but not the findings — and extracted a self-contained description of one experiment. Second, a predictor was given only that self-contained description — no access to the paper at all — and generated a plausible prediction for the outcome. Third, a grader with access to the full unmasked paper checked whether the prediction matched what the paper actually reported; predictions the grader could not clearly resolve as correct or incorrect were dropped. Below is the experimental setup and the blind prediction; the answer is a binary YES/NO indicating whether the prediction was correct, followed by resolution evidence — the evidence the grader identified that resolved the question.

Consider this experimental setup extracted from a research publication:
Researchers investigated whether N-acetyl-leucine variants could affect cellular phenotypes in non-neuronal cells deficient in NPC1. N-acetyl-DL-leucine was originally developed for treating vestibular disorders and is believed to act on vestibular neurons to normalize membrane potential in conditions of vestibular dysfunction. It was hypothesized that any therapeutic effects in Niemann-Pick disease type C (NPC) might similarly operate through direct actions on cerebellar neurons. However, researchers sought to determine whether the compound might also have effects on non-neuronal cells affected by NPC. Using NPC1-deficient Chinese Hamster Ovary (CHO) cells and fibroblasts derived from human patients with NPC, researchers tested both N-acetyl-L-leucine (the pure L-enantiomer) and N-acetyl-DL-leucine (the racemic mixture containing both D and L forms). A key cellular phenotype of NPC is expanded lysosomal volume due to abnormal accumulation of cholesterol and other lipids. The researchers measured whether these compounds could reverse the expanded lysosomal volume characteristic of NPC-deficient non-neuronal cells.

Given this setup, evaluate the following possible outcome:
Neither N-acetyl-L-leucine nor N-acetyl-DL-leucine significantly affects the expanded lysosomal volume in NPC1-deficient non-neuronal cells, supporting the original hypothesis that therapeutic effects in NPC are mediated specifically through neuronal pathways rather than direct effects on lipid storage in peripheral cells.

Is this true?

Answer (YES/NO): NO